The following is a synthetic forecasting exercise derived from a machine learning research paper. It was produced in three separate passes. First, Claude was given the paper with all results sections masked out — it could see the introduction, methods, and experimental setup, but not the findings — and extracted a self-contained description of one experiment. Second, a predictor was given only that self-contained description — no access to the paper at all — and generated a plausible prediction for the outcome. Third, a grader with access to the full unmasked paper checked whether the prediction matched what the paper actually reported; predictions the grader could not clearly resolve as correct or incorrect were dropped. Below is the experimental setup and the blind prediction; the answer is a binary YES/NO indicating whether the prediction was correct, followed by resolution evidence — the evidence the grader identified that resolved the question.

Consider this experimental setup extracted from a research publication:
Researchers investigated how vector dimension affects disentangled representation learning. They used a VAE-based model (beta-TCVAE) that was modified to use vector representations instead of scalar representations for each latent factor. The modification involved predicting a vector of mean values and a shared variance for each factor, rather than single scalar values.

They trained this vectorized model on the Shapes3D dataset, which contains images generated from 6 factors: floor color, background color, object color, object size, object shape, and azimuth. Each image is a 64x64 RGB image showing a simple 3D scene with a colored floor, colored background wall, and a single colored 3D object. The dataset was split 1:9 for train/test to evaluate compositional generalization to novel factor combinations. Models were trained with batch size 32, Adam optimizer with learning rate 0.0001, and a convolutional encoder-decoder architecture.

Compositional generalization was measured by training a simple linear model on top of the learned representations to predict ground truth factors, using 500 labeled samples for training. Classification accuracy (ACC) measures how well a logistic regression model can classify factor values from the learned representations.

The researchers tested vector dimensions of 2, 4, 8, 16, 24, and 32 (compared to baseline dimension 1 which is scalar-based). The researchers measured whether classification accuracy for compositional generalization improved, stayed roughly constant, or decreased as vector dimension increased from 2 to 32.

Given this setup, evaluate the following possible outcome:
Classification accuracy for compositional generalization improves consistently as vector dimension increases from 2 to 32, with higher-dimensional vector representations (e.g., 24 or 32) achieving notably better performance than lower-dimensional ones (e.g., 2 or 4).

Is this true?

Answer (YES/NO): YES